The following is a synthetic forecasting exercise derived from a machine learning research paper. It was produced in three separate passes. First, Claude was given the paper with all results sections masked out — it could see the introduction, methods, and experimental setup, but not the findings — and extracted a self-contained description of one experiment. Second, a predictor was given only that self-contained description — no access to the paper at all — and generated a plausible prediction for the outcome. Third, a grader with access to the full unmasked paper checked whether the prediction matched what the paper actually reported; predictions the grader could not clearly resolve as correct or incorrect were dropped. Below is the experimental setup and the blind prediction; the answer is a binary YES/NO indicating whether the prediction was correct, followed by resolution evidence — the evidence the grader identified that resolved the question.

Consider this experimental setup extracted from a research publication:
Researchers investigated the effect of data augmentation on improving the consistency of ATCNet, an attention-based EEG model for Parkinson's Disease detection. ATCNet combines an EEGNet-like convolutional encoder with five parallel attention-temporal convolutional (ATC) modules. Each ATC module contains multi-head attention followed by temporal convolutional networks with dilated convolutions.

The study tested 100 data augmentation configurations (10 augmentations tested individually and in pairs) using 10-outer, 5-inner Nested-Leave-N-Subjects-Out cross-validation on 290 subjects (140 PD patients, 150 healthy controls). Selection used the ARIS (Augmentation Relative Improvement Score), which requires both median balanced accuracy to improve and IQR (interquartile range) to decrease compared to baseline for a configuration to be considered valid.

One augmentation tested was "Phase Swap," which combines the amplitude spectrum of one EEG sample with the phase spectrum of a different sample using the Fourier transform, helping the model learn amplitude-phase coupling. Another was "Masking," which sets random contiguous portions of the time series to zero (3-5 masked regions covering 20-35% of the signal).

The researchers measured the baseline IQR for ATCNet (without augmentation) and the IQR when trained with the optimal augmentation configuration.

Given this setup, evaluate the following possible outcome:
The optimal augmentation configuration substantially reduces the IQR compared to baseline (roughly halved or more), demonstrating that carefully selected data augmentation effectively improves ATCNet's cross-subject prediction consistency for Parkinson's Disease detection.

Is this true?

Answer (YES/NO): NO